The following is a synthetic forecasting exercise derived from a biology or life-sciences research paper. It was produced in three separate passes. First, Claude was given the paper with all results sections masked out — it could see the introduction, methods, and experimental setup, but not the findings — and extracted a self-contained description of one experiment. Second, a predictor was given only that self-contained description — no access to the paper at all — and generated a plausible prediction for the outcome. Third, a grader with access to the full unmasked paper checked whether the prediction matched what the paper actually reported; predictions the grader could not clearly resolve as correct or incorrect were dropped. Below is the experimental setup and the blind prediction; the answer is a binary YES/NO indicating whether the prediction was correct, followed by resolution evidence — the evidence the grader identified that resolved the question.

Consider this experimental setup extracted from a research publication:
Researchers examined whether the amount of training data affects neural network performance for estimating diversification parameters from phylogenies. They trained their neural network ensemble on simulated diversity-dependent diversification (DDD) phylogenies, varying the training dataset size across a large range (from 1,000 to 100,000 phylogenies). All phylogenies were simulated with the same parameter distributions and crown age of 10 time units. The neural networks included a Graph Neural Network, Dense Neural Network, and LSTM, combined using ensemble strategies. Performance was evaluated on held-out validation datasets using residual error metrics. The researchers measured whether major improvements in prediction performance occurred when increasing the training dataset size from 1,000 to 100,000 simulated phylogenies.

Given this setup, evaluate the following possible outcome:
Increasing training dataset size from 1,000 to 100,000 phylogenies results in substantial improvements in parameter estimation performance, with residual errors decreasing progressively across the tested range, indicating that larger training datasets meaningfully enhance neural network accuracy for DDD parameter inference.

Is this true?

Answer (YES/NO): NO